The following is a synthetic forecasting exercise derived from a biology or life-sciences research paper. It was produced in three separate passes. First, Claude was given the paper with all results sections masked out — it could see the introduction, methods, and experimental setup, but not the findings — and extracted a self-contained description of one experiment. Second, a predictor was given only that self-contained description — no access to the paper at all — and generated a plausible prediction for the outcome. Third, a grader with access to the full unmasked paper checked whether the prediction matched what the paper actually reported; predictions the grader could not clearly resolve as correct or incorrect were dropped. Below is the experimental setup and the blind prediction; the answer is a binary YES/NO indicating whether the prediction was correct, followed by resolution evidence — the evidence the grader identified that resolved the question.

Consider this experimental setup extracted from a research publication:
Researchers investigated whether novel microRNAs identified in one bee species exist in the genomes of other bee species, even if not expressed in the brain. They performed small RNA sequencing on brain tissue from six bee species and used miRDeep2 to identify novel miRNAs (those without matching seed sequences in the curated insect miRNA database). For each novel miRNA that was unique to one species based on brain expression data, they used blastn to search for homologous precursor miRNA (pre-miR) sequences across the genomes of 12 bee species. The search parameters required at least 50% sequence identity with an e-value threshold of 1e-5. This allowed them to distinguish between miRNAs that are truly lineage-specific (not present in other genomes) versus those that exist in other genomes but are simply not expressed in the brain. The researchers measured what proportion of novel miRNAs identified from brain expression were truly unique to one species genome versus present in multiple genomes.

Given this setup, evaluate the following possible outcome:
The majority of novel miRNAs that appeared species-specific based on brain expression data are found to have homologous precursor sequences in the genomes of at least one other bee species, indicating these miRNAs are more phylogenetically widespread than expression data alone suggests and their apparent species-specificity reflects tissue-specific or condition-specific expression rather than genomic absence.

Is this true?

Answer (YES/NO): NO